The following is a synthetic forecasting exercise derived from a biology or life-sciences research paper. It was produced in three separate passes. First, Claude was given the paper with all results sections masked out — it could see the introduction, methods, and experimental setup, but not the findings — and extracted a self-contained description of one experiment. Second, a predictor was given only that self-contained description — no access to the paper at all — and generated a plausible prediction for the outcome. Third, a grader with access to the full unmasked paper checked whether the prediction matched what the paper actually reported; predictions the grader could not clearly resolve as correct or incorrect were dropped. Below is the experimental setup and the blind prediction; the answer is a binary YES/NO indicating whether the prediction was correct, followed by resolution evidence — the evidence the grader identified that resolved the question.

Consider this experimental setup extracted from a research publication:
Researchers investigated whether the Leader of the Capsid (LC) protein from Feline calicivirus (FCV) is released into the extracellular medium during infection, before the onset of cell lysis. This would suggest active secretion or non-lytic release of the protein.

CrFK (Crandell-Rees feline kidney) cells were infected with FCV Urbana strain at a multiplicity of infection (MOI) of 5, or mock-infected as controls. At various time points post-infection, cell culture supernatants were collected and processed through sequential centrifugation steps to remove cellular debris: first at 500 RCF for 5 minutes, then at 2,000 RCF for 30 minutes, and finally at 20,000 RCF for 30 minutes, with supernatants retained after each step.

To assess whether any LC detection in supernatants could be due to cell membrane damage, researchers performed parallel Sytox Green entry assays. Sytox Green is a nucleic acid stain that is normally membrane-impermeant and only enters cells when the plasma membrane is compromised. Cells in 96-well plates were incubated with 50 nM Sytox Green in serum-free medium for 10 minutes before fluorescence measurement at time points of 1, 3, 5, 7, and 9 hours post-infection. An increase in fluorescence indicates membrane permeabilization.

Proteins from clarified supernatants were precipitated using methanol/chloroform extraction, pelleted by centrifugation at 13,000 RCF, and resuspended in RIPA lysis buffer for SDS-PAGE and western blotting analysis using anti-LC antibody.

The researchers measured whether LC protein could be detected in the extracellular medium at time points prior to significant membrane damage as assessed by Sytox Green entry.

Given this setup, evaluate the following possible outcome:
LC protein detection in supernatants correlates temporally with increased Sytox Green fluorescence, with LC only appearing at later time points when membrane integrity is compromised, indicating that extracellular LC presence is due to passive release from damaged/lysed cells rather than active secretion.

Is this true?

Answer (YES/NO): NO